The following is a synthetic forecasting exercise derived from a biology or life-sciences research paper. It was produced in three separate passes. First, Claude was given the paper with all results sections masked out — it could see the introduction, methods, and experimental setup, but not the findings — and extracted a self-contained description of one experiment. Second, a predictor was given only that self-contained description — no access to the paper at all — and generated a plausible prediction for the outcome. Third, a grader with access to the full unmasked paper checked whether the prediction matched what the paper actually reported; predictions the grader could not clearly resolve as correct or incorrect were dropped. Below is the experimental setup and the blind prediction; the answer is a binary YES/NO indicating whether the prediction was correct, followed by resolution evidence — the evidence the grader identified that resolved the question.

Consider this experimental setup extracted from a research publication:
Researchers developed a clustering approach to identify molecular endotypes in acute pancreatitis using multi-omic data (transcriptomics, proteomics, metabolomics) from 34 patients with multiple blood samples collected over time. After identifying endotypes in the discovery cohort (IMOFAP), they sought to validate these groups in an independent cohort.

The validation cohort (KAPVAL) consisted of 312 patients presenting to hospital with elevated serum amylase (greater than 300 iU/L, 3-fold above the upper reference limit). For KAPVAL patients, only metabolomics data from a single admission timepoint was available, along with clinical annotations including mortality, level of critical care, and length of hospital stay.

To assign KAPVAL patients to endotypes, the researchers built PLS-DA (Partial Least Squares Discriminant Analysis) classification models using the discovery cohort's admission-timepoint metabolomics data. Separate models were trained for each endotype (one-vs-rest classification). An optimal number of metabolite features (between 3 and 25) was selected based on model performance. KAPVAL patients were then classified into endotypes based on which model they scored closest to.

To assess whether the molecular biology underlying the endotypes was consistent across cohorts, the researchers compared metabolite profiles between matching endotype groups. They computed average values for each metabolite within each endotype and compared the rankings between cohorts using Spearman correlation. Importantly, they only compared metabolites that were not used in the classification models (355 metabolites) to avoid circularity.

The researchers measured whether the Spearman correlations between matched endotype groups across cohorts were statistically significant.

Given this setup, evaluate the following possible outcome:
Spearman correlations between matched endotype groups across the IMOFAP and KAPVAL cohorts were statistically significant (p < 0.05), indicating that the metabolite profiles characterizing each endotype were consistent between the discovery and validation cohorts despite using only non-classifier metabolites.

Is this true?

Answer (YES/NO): YES